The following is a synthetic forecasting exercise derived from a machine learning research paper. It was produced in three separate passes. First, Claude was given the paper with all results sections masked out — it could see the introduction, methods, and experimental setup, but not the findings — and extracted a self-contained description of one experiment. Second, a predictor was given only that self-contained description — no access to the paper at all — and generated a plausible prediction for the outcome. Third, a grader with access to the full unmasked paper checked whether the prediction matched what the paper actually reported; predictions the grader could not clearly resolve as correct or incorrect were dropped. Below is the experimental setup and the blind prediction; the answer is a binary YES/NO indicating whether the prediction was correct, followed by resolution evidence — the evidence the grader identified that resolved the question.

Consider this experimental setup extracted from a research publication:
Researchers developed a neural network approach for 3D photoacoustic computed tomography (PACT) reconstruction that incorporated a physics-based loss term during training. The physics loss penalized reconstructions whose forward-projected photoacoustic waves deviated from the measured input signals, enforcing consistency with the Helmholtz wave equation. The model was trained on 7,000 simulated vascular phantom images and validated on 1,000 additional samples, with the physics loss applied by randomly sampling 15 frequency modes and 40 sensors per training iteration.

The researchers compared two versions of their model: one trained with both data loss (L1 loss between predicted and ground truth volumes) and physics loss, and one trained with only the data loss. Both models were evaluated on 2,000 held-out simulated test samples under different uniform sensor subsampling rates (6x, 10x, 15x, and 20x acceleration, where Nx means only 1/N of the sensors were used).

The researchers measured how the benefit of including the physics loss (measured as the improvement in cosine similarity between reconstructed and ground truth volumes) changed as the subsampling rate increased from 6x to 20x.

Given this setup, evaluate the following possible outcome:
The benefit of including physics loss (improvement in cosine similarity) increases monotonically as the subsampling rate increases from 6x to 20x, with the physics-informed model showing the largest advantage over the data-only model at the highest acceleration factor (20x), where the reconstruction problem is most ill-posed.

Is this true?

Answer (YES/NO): YES